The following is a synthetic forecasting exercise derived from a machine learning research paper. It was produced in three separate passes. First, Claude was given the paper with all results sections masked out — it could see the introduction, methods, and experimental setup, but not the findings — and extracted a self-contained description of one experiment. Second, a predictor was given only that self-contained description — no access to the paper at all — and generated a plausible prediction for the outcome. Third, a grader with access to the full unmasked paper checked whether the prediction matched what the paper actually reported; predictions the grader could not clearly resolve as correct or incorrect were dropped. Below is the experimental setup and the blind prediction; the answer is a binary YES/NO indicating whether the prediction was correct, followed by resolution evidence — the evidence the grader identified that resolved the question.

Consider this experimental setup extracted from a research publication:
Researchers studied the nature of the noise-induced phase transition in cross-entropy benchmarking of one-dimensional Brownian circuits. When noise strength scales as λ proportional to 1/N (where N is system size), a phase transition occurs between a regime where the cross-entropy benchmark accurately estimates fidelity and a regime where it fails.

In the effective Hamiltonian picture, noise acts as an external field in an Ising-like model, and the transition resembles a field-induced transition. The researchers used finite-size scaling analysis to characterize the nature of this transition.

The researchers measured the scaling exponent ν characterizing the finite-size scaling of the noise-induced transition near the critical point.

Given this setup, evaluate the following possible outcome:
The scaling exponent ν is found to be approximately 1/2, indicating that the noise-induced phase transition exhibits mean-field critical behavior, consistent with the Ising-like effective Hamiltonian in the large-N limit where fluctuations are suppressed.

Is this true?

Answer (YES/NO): NO